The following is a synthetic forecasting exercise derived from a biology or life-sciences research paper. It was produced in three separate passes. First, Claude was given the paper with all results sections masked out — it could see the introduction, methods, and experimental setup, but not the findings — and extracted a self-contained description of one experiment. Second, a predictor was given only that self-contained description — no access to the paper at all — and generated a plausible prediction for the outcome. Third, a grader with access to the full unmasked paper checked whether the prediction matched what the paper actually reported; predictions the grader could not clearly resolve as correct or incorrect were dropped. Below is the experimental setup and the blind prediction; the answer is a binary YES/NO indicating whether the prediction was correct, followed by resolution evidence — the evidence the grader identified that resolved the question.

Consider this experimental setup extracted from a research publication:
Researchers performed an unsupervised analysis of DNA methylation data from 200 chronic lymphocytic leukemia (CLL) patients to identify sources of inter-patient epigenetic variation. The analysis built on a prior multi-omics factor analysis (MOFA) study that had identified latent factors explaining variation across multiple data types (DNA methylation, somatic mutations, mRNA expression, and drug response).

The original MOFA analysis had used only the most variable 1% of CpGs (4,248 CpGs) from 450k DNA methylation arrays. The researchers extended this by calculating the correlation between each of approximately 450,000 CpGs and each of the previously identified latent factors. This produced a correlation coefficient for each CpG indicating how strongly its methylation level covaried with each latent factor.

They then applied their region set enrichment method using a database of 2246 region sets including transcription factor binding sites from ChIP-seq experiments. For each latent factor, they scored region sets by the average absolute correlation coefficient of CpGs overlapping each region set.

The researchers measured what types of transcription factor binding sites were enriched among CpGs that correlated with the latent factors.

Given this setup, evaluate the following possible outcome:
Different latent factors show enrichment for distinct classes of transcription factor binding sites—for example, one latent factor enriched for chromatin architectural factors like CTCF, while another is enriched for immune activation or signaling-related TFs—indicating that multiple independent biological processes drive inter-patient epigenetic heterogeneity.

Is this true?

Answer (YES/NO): NO